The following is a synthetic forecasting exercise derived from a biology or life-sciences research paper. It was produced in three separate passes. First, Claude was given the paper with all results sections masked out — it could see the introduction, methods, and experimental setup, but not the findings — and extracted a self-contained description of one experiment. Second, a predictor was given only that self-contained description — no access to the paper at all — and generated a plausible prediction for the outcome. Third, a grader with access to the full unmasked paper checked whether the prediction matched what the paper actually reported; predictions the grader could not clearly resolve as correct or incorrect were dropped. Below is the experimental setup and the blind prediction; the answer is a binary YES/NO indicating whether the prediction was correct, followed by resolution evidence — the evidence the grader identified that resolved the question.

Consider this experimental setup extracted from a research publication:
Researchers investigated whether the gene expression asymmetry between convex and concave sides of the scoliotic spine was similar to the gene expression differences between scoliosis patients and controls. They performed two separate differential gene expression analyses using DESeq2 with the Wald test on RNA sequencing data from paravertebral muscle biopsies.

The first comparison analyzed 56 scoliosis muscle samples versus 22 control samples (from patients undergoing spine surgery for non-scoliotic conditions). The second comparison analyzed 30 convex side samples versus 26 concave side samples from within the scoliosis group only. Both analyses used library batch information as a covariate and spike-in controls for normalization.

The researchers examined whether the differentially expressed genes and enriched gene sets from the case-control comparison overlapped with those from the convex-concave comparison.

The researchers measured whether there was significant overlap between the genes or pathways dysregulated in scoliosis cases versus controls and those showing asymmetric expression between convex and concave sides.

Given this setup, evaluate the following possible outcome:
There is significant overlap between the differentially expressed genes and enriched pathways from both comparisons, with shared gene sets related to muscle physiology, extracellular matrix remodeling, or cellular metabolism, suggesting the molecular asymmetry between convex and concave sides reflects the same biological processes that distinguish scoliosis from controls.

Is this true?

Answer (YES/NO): NO